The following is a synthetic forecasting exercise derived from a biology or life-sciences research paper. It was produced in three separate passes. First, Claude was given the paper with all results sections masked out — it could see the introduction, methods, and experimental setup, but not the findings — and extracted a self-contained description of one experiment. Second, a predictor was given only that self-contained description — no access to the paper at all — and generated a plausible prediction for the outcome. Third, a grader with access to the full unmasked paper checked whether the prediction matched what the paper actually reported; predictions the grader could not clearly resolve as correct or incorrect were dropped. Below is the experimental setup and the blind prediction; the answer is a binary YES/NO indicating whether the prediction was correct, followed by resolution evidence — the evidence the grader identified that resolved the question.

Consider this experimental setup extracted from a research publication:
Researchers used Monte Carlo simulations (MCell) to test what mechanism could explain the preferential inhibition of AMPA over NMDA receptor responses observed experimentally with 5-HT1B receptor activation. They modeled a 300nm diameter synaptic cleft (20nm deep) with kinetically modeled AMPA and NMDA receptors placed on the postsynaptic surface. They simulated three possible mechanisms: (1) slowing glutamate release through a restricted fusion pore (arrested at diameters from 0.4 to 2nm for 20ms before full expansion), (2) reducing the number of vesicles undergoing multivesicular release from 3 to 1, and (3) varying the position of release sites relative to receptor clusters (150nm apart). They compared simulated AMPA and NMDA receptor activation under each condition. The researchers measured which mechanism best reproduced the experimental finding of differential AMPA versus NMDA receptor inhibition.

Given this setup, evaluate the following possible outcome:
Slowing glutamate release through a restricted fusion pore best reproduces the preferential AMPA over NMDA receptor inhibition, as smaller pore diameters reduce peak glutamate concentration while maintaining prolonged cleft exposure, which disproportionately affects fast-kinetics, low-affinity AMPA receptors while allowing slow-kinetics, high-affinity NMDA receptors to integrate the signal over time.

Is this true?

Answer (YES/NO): YES